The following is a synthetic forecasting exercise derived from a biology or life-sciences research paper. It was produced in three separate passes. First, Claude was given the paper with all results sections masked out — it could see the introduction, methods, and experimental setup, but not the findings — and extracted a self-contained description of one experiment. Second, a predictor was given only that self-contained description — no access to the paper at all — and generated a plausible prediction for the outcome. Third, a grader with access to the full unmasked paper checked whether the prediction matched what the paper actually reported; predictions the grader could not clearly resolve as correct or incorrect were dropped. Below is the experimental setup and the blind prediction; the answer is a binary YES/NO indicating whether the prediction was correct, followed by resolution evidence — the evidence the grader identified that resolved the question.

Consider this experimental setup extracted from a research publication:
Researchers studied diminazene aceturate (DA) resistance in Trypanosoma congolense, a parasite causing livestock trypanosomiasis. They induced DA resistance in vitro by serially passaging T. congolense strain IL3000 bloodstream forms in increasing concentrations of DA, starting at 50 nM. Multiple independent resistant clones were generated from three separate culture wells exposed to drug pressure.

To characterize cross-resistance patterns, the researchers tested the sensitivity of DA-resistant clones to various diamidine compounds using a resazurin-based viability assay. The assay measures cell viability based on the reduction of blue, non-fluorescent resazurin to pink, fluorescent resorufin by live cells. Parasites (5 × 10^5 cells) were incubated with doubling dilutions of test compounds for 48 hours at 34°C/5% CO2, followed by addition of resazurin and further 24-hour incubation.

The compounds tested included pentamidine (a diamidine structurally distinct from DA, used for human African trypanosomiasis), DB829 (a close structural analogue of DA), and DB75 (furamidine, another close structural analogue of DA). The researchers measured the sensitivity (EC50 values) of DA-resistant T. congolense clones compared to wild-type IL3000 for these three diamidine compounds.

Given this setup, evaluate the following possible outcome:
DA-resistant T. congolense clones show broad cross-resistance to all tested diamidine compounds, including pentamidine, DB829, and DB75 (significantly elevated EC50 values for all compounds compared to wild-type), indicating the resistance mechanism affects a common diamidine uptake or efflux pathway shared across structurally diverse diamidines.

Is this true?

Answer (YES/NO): NO